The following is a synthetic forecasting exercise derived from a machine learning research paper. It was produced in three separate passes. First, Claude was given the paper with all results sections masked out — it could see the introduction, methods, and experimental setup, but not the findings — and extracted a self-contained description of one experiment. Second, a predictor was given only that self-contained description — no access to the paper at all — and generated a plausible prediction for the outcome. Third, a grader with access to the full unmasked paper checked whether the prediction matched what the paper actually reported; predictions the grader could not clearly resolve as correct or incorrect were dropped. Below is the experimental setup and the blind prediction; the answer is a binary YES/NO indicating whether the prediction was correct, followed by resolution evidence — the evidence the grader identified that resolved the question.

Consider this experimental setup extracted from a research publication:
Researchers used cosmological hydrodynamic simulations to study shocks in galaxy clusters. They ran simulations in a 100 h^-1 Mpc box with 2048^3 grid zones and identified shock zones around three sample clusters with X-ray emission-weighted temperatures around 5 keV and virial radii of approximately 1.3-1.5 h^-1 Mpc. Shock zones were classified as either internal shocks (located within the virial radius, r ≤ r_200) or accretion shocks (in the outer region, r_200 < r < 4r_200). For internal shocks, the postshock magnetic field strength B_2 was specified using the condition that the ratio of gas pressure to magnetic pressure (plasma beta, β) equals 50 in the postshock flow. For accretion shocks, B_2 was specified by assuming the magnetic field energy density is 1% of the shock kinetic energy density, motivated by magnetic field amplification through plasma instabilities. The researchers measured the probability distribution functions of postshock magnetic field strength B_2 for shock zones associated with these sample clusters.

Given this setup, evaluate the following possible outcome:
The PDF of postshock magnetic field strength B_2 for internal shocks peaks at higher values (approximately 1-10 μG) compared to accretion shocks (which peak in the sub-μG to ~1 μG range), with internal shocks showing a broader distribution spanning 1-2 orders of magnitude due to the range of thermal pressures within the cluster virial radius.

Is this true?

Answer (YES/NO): NO